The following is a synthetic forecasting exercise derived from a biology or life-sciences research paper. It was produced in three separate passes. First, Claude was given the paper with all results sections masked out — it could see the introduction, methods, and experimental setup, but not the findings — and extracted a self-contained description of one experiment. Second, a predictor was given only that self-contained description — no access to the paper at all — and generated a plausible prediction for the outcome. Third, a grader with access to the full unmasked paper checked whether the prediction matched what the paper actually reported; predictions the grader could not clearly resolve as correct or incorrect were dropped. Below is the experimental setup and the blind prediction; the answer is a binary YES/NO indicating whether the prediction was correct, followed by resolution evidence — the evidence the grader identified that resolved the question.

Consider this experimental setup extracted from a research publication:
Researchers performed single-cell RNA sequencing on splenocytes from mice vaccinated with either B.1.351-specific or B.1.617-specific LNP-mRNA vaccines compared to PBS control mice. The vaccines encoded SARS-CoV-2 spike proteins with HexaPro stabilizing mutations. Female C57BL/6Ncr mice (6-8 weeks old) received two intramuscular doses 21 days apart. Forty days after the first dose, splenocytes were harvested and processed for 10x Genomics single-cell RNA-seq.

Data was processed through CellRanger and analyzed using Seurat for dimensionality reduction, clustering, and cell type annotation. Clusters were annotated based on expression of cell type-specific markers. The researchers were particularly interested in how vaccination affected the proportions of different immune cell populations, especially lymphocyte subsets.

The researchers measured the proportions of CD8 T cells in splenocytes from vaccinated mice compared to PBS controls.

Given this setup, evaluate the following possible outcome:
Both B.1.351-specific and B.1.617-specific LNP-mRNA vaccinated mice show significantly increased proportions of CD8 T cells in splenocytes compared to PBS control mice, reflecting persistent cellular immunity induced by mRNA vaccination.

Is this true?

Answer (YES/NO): YES